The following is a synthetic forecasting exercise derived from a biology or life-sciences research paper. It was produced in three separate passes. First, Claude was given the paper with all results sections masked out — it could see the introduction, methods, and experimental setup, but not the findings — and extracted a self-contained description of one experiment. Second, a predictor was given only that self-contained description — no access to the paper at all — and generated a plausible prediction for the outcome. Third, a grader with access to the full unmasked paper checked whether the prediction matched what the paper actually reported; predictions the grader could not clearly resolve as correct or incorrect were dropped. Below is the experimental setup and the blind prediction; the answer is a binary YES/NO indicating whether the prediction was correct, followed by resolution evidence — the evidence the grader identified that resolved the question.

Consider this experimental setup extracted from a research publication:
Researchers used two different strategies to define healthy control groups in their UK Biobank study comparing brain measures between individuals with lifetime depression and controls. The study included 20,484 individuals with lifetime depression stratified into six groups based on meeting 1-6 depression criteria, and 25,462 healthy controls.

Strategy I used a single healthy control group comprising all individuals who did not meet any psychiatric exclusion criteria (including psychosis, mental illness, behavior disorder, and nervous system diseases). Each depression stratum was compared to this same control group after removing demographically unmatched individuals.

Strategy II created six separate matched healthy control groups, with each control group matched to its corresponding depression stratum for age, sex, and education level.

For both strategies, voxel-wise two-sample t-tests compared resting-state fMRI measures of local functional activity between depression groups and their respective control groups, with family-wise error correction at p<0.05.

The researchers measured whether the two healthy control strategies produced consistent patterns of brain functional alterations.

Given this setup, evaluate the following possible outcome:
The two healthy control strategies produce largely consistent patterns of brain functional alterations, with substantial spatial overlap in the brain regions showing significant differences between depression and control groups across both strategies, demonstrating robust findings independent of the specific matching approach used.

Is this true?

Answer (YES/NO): YES